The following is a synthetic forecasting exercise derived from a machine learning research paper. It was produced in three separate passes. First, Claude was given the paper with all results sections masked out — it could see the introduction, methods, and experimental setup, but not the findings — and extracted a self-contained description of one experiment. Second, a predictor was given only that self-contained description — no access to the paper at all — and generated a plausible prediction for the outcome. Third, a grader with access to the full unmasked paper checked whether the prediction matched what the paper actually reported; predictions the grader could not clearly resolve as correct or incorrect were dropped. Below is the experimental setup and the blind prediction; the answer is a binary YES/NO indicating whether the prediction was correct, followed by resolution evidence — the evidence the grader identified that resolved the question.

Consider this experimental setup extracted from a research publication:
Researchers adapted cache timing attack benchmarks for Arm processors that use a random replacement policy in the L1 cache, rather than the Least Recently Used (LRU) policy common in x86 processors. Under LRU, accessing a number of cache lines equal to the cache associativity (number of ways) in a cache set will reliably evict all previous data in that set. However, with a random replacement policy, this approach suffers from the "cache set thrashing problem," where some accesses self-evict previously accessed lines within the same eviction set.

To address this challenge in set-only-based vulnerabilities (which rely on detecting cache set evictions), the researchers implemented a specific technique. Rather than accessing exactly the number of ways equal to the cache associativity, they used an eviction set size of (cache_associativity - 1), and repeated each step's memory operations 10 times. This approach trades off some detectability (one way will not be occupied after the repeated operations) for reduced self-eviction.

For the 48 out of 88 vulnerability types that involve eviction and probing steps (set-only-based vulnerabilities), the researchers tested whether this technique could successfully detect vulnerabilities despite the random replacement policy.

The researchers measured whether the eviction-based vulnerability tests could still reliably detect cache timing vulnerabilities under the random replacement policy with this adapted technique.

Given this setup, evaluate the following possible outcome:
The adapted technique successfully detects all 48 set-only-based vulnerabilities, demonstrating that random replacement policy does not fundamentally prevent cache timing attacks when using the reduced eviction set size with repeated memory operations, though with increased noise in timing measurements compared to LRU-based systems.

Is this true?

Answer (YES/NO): NO